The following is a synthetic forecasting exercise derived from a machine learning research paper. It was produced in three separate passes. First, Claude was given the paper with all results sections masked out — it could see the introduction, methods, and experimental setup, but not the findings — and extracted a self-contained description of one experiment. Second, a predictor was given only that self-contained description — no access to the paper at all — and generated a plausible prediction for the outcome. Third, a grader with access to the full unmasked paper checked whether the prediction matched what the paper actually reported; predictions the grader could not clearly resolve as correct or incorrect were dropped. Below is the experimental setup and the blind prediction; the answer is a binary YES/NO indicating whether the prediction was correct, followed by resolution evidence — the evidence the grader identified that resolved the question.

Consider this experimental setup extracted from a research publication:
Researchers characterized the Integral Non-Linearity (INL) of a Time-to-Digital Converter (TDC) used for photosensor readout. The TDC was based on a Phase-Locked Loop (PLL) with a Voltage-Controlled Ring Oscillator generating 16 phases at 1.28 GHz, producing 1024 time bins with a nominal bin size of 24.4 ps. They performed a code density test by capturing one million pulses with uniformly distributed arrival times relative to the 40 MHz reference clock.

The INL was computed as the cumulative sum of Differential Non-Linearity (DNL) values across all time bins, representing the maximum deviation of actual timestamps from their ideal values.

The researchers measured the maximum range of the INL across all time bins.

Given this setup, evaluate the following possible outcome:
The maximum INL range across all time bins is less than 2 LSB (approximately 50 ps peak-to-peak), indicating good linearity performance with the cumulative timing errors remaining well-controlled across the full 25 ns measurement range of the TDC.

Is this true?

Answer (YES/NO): YES